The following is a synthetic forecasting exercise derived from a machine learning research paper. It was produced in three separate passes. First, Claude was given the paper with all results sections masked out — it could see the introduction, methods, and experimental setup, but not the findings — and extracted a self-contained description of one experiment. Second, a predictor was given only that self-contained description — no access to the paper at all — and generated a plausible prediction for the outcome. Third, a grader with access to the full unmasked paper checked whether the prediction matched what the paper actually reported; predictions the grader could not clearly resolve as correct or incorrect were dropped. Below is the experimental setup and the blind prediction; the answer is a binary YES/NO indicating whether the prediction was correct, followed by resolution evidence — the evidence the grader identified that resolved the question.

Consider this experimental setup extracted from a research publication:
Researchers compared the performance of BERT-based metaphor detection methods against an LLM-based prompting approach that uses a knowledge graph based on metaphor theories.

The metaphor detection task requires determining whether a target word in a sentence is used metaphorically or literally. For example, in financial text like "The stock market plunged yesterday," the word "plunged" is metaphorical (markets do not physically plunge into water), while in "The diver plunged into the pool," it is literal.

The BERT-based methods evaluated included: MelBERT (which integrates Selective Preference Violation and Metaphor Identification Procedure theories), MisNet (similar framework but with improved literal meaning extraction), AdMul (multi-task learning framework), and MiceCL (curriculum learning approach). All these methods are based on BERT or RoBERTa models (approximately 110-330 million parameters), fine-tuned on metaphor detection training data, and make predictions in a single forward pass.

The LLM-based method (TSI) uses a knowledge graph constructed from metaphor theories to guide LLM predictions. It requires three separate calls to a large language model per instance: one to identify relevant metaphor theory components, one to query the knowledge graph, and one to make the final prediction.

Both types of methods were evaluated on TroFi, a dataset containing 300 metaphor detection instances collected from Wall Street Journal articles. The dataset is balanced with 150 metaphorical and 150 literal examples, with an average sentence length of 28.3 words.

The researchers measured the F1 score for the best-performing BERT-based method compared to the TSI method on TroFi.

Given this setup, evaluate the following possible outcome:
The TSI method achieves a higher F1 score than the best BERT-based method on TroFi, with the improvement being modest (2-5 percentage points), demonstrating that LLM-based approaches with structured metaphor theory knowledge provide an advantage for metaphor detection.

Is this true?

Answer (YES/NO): NO